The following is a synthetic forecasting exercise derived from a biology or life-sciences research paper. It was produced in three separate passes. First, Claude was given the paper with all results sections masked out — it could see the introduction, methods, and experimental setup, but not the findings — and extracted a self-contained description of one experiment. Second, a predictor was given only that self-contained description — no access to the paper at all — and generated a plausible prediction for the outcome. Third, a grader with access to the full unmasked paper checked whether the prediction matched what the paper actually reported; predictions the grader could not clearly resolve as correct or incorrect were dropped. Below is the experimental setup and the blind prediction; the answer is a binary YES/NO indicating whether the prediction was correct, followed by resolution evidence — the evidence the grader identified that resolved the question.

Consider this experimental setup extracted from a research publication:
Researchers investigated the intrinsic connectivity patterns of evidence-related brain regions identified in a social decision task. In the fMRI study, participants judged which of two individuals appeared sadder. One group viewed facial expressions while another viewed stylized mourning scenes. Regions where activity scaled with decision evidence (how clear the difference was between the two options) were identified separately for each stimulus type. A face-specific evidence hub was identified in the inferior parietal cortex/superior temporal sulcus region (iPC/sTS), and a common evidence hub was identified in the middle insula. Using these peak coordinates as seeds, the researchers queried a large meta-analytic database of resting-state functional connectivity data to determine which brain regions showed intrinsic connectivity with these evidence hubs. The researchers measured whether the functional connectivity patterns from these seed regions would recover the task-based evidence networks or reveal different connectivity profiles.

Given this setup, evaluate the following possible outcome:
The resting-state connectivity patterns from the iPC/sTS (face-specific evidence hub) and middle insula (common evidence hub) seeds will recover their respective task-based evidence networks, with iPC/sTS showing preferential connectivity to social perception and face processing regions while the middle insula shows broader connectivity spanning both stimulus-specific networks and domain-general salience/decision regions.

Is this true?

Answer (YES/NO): NO